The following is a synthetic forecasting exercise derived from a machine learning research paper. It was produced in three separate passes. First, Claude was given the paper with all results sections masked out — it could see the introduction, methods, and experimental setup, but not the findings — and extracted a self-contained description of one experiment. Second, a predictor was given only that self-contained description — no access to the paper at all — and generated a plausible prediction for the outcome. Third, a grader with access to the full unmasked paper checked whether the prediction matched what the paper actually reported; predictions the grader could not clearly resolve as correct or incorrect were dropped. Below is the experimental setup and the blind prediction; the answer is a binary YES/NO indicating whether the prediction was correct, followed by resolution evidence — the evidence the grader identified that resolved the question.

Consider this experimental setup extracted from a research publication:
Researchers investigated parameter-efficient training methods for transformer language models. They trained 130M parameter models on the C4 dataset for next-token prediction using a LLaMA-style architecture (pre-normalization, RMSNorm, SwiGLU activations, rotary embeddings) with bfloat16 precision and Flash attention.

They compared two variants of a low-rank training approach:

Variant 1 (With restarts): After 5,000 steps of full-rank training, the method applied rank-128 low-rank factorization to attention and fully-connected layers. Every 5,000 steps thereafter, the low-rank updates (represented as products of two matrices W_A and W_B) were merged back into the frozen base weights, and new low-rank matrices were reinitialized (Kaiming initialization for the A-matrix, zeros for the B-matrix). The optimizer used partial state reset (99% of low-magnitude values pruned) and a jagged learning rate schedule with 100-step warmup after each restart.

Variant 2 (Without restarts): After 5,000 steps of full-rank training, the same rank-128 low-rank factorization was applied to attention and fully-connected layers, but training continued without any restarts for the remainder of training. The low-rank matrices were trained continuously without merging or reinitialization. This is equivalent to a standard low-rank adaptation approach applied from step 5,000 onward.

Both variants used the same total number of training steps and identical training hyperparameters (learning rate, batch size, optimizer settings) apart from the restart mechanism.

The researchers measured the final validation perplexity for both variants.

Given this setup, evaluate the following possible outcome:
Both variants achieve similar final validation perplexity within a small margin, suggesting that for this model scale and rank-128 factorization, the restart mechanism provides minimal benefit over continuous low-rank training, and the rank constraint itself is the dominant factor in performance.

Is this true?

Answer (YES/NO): NO